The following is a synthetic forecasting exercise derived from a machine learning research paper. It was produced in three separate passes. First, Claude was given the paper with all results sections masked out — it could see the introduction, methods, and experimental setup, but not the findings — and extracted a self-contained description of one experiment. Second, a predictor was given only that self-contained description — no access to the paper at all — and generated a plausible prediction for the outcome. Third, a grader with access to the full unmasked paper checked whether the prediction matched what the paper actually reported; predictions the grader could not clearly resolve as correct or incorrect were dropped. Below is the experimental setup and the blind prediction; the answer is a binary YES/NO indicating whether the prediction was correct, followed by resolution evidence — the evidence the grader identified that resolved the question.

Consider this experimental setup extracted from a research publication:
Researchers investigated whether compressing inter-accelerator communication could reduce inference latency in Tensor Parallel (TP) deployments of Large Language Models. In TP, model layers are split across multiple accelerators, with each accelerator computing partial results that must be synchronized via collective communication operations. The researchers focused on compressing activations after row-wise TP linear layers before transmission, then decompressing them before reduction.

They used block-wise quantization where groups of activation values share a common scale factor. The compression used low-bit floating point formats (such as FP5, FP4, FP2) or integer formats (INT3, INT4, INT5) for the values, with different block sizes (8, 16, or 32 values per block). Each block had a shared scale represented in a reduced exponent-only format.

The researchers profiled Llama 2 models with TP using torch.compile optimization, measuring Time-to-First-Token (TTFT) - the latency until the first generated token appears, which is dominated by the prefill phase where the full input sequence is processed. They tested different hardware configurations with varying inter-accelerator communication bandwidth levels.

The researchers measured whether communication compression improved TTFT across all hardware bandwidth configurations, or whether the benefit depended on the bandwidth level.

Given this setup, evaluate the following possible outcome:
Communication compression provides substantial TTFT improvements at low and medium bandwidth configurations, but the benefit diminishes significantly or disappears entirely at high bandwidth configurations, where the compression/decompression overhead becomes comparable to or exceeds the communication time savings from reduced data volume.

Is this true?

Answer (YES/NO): YES